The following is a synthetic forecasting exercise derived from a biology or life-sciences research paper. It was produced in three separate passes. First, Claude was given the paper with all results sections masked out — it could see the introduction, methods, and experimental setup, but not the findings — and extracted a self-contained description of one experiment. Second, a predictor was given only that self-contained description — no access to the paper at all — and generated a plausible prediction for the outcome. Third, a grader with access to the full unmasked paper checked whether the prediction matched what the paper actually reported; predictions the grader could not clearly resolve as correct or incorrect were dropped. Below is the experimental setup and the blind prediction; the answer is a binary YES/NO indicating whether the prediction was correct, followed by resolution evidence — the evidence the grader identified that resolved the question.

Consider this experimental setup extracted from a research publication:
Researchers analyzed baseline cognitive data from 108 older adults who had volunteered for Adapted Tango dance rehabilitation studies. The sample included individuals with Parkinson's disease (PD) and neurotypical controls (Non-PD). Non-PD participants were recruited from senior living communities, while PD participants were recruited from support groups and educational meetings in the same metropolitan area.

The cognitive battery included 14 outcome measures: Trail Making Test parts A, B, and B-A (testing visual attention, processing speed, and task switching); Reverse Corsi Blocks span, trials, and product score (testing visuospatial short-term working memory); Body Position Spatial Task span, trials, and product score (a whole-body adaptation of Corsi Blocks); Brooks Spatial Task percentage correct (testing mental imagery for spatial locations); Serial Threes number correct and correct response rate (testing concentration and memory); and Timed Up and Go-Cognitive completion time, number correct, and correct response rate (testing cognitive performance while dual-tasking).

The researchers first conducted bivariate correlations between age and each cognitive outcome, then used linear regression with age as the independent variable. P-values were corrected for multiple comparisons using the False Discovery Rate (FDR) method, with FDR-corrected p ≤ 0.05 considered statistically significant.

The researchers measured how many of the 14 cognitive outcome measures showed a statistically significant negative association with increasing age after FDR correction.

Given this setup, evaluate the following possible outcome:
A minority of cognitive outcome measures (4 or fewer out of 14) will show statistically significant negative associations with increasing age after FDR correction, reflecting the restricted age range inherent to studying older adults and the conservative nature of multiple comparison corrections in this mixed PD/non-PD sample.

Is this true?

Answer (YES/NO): NO